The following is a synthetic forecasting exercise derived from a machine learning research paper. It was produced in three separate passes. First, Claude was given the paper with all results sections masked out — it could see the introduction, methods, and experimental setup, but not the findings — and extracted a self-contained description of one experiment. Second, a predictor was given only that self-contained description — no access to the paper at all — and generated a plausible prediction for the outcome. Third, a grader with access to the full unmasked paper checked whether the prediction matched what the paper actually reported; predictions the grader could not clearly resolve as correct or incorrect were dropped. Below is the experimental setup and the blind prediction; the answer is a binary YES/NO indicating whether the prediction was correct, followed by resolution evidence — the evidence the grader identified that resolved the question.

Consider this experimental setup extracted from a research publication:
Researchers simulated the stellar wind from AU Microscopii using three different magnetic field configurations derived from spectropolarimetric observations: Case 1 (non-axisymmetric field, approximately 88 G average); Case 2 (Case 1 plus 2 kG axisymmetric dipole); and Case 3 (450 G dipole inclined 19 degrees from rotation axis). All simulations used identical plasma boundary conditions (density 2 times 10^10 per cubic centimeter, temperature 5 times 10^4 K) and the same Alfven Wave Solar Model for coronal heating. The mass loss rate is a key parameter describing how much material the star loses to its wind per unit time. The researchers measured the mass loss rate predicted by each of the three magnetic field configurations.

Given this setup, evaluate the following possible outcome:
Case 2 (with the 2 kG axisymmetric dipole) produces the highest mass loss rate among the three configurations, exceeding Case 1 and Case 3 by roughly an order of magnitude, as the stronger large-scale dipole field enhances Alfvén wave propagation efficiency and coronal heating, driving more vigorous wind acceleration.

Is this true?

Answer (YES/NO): NO